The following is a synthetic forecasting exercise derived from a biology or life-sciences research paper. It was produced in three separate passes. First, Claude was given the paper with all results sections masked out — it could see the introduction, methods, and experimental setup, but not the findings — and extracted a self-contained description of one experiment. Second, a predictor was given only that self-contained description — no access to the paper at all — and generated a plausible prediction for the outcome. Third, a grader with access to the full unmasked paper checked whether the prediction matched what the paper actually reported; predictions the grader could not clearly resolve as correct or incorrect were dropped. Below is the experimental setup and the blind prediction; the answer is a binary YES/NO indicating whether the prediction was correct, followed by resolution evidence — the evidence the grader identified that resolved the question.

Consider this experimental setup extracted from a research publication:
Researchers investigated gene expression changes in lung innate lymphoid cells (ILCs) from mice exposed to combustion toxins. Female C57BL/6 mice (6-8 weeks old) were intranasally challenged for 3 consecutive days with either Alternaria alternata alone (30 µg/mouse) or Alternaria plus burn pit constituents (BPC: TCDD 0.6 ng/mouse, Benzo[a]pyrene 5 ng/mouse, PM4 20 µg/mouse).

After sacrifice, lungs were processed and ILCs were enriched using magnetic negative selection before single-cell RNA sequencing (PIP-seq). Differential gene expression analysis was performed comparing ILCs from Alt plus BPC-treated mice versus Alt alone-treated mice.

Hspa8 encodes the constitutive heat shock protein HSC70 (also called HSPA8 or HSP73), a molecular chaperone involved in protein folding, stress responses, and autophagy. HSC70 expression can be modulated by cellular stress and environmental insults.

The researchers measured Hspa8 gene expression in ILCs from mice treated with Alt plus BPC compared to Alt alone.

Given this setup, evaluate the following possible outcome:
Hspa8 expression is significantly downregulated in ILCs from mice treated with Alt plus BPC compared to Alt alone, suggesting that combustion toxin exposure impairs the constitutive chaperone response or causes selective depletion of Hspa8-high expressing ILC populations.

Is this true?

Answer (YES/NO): NO